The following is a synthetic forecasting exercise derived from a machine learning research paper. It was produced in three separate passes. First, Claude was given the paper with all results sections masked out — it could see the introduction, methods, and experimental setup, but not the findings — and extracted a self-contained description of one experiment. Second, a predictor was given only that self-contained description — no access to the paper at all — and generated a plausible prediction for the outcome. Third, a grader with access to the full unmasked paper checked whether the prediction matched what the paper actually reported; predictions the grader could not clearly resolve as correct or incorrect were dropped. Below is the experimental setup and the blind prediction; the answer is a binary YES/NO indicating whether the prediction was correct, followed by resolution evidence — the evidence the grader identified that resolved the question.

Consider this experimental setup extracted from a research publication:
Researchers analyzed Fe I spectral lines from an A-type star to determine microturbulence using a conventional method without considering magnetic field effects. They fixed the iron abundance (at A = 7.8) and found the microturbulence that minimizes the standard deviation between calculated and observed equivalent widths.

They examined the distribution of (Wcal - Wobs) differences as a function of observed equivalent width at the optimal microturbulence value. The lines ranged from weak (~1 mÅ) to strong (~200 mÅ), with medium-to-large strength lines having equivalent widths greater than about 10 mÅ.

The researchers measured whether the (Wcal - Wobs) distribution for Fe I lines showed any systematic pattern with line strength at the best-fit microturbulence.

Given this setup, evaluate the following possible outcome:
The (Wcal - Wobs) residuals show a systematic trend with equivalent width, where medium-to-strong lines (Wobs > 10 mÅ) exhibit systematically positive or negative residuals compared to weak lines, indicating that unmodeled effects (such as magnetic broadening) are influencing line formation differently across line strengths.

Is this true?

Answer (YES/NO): YES